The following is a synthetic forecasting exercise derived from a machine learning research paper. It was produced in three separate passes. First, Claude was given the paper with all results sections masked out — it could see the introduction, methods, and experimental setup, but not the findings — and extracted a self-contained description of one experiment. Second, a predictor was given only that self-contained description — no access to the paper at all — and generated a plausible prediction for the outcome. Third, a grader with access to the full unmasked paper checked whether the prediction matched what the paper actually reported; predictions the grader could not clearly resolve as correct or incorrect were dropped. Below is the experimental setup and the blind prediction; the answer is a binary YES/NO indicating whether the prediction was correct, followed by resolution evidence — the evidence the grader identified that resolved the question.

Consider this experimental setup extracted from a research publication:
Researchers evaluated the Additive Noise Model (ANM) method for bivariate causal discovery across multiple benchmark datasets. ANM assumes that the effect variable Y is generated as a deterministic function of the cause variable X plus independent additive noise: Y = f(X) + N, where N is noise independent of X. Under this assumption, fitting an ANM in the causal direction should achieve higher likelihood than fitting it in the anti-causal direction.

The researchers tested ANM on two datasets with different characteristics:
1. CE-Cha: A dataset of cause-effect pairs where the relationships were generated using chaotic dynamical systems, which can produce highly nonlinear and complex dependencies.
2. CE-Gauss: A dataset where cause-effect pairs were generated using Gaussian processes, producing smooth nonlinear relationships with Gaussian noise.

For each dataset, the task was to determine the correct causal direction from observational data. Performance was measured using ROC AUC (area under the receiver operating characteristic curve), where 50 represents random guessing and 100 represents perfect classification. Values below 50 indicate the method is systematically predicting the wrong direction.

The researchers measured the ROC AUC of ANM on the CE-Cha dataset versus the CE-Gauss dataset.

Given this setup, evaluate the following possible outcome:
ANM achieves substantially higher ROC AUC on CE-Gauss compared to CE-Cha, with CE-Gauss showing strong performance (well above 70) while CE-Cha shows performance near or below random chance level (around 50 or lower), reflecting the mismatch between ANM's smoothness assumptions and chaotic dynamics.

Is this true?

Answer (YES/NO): YES